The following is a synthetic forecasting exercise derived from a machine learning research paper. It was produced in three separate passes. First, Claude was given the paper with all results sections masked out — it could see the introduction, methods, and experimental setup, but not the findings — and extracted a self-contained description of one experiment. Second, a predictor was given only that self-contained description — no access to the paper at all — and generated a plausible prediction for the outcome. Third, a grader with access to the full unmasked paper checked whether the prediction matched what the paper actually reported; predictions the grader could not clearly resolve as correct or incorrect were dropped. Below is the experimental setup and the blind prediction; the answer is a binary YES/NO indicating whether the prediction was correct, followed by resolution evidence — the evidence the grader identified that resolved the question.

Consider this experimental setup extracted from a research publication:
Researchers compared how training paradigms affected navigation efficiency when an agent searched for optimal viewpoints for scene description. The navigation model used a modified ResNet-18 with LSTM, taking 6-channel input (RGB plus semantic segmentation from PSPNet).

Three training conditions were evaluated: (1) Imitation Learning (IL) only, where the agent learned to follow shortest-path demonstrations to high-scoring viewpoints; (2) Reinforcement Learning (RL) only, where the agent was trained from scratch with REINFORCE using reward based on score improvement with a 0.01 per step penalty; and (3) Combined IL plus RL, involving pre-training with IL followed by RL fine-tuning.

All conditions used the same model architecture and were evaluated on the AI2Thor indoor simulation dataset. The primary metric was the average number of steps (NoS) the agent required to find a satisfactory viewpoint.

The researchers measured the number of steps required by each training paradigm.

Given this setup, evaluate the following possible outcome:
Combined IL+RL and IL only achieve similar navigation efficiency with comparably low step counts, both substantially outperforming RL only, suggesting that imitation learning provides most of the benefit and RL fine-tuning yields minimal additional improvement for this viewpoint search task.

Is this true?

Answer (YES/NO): YES